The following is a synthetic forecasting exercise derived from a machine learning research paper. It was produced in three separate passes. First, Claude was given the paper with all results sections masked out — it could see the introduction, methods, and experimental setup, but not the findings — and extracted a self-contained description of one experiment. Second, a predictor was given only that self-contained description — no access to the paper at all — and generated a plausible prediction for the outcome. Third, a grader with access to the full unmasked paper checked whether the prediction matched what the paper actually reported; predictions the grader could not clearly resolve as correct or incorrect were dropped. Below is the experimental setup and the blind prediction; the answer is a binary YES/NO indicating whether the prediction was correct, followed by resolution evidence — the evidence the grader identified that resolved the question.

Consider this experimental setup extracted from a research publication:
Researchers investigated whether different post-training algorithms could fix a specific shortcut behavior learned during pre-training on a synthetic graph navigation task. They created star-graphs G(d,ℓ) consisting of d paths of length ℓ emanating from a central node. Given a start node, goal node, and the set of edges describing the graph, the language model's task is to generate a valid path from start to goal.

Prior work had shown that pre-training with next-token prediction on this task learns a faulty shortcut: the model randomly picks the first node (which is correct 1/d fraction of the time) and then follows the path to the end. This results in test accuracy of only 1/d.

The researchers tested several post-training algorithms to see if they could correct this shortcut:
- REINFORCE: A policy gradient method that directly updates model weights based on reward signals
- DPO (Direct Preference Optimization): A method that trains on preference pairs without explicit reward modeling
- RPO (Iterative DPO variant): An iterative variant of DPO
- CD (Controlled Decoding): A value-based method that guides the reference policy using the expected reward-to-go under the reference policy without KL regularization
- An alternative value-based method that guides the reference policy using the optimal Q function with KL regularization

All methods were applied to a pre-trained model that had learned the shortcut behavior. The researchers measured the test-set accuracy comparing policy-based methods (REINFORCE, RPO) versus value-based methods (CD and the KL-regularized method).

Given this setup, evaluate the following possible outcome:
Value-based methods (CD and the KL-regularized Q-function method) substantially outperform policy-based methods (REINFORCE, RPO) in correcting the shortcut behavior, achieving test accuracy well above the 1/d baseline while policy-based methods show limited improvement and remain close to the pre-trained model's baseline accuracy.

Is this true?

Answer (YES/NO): YES